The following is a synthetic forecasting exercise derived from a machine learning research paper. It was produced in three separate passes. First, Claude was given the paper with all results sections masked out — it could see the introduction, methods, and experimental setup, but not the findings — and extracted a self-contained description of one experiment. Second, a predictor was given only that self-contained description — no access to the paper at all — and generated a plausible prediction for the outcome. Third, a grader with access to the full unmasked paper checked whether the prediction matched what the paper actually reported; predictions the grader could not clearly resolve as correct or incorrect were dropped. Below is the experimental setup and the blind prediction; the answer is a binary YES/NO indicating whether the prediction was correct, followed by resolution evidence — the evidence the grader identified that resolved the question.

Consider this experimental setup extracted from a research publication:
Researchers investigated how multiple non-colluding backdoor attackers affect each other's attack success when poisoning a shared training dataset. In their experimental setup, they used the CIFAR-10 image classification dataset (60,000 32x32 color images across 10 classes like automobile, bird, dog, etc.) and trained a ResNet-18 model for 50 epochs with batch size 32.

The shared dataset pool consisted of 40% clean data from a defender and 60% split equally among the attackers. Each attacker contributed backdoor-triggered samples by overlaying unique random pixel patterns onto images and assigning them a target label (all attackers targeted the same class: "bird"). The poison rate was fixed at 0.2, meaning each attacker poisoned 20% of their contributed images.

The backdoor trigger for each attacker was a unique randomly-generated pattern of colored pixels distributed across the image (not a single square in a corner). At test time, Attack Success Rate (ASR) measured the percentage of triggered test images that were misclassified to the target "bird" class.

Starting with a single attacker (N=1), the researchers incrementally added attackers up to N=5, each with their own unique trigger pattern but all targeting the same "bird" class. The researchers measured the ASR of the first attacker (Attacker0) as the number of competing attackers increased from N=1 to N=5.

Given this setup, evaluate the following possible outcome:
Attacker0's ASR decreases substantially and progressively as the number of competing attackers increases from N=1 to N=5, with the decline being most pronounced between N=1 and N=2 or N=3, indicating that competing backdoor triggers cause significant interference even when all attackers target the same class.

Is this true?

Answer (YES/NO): YES